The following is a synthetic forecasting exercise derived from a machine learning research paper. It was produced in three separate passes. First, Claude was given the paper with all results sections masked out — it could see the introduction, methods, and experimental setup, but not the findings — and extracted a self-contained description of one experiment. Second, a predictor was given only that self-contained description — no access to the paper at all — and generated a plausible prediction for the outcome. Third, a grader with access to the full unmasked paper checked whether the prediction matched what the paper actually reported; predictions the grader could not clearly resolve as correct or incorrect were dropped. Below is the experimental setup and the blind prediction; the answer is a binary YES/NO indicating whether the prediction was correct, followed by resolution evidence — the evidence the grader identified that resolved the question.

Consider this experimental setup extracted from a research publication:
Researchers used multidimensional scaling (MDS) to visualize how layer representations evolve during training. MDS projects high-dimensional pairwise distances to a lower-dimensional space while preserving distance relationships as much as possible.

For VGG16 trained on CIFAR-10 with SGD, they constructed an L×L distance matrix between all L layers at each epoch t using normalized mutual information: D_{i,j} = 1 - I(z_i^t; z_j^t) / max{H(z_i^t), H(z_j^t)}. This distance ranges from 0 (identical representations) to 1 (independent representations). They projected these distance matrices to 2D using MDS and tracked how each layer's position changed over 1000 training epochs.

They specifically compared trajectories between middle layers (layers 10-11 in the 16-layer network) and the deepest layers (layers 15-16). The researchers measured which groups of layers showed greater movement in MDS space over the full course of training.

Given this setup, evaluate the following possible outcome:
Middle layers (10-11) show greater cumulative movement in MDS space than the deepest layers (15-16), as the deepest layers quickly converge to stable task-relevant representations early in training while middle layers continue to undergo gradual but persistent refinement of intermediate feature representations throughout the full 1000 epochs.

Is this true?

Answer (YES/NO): NO